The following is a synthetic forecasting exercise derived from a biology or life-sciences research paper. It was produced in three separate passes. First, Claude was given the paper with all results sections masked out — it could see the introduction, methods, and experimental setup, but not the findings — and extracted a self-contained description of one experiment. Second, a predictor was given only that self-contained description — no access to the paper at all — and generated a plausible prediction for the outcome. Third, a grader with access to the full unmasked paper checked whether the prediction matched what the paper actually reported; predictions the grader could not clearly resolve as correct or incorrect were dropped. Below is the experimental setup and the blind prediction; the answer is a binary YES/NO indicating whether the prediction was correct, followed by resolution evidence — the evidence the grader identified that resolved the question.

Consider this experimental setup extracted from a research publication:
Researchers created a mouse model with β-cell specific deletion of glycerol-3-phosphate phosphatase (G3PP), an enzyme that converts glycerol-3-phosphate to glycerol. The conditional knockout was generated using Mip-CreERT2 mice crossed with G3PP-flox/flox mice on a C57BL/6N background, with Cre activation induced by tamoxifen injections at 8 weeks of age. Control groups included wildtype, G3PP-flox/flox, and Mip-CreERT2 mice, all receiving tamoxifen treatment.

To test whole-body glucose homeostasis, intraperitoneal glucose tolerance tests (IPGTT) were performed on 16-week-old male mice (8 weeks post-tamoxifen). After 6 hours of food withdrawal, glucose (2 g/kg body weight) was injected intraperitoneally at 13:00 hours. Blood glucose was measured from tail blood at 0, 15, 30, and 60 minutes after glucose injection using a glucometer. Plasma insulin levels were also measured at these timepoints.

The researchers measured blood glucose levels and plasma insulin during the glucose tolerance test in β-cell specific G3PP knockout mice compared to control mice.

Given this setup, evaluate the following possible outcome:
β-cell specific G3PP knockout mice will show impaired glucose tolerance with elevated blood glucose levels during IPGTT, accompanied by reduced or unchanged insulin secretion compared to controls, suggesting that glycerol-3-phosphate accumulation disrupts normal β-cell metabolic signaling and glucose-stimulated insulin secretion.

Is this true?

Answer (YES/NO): NO